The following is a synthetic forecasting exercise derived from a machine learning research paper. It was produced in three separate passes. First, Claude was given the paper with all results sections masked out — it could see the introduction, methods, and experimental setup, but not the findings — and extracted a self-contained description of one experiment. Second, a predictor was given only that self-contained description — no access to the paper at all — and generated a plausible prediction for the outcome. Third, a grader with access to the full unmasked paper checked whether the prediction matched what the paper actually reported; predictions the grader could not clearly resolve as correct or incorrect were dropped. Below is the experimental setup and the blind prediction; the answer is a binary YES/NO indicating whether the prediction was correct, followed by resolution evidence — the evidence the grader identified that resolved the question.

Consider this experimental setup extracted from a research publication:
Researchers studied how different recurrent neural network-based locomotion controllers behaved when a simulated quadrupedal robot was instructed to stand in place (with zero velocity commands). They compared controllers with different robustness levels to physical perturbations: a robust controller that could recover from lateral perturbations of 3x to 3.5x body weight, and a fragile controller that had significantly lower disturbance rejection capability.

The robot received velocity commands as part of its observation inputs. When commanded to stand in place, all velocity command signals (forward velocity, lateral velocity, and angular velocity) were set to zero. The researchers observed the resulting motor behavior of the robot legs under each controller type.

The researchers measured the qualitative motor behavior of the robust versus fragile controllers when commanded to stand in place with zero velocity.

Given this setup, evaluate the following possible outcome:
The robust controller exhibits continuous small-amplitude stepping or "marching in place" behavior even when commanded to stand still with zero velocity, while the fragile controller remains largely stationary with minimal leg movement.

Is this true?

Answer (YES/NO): NO